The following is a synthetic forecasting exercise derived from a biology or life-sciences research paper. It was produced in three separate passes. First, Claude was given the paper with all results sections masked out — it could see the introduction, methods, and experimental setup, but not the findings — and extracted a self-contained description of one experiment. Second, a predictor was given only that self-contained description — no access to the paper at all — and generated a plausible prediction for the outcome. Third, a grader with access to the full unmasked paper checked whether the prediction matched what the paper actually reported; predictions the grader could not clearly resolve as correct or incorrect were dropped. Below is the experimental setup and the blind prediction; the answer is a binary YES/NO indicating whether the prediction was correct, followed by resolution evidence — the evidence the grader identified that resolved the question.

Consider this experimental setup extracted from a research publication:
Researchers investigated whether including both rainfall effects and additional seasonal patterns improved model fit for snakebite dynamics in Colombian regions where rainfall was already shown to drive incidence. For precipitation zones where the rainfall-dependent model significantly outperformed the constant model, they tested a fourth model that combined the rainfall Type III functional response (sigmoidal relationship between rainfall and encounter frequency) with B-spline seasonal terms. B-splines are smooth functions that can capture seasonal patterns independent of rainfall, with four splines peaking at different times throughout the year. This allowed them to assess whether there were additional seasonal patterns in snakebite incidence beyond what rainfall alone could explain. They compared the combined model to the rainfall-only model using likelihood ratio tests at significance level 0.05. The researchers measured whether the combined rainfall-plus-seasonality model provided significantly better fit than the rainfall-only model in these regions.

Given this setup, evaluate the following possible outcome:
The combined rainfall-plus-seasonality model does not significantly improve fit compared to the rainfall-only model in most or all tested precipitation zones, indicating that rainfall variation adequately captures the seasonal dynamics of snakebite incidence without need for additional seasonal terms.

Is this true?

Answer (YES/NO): NO